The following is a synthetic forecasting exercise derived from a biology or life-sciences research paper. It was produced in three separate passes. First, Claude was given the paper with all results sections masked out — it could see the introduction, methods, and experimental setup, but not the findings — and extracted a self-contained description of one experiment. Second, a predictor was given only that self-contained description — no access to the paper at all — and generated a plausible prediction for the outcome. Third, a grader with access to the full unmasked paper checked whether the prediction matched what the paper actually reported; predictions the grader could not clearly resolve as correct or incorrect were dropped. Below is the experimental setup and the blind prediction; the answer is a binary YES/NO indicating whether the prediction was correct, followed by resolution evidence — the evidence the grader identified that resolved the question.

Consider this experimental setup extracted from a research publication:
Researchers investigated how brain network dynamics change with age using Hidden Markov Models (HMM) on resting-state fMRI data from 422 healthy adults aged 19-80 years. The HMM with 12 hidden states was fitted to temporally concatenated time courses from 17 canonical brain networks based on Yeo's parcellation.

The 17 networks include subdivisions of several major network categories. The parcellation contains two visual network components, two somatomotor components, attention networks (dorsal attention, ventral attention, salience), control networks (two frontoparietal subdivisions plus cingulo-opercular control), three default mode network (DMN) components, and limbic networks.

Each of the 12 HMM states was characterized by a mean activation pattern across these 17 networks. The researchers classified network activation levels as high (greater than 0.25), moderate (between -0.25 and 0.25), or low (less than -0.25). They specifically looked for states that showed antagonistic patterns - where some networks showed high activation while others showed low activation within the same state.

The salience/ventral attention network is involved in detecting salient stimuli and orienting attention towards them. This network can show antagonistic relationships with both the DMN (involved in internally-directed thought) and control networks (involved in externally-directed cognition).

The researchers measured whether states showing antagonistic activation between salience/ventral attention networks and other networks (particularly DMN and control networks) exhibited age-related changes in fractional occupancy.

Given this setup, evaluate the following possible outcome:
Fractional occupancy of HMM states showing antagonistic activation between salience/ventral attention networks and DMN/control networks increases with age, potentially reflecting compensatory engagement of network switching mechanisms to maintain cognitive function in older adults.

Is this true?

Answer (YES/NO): NO